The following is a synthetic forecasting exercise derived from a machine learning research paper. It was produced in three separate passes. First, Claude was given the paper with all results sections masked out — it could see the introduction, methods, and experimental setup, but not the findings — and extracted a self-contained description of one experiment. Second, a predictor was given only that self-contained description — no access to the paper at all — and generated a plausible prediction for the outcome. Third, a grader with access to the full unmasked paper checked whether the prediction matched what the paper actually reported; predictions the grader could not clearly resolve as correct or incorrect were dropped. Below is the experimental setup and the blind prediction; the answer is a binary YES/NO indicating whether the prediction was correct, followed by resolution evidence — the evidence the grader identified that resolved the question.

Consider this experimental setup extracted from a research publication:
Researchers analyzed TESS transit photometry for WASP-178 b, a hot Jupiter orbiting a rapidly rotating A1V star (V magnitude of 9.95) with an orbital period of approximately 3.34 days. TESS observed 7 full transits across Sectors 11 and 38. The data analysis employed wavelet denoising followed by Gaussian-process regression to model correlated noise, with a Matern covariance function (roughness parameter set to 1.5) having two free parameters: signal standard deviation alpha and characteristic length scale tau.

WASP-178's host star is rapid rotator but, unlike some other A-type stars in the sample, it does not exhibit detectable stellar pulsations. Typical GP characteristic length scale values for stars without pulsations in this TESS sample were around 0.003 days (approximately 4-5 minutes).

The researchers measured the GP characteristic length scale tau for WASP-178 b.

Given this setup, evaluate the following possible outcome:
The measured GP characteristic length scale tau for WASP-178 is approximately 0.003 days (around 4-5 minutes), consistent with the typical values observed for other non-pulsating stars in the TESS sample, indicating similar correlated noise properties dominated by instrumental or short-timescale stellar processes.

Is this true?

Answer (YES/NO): NO